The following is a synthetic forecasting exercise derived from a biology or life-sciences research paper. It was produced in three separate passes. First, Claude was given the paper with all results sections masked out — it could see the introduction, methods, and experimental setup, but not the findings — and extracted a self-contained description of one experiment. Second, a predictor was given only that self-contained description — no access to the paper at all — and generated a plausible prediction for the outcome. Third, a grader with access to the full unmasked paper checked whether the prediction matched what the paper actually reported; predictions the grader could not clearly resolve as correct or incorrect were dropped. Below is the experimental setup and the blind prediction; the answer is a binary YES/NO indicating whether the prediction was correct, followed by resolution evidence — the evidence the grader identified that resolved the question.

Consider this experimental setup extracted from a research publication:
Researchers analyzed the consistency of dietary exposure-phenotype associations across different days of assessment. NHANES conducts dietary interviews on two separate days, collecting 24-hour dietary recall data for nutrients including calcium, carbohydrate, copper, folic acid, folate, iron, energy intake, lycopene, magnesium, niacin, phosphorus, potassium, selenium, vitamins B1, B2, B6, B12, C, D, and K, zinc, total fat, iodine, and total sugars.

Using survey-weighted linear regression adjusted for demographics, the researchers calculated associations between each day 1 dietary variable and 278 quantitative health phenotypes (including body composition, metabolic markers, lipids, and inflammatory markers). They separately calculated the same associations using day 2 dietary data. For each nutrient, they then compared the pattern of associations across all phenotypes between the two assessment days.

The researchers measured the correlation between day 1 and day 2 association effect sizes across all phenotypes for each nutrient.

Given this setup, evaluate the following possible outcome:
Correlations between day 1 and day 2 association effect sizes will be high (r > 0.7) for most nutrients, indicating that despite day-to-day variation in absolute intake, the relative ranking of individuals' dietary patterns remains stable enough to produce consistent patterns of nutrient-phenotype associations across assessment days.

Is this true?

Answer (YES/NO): YES